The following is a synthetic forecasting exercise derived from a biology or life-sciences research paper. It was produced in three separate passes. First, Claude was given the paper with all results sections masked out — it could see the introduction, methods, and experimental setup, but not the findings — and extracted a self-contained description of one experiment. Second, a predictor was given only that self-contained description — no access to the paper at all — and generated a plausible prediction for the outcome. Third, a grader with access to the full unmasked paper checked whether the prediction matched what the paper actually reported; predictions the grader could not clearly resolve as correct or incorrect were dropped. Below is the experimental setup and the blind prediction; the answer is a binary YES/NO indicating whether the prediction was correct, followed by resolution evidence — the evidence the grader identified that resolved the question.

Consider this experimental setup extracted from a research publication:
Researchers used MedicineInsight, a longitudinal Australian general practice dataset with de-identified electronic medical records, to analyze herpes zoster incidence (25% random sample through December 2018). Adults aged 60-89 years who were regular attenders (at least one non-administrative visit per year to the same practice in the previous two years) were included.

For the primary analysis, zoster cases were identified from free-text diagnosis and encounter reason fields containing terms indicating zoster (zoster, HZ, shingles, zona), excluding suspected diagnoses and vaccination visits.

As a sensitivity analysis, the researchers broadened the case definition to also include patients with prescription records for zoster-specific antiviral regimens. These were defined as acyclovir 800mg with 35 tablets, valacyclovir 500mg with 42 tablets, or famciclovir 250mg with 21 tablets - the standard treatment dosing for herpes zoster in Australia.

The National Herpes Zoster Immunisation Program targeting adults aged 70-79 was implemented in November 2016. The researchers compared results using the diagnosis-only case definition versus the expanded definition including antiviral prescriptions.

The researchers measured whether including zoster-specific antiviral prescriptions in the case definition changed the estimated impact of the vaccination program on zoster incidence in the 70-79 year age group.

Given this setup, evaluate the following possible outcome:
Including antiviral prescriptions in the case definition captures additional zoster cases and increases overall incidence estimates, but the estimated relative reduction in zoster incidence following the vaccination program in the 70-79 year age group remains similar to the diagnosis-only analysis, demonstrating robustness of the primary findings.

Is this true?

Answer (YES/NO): YES